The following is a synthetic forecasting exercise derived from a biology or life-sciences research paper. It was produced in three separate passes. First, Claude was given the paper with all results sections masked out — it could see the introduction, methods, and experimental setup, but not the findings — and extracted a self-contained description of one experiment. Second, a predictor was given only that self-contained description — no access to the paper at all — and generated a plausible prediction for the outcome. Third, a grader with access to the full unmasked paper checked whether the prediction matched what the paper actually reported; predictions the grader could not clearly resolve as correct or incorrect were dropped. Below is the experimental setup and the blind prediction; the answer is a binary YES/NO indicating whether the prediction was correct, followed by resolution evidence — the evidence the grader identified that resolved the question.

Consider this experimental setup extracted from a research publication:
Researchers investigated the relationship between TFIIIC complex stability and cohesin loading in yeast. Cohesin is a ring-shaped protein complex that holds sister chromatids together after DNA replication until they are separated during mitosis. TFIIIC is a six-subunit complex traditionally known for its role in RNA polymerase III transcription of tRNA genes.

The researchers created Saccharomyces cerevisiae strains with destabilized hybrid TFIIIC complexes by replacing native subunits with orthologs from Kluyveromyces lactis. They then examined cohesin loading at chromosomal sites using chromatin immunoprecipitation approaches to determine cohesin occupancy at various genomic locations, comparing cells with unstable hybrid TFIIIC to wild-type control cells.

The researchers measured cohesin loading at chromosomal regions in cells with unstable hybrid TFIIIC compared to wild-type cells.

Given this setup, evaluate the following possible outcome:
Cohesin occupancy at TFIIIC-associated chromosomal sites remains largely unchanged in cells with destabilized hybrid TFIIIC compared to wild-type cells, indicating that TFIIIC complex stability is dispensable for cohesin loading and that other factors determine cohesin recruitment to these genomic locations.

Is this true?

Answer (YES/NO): NO